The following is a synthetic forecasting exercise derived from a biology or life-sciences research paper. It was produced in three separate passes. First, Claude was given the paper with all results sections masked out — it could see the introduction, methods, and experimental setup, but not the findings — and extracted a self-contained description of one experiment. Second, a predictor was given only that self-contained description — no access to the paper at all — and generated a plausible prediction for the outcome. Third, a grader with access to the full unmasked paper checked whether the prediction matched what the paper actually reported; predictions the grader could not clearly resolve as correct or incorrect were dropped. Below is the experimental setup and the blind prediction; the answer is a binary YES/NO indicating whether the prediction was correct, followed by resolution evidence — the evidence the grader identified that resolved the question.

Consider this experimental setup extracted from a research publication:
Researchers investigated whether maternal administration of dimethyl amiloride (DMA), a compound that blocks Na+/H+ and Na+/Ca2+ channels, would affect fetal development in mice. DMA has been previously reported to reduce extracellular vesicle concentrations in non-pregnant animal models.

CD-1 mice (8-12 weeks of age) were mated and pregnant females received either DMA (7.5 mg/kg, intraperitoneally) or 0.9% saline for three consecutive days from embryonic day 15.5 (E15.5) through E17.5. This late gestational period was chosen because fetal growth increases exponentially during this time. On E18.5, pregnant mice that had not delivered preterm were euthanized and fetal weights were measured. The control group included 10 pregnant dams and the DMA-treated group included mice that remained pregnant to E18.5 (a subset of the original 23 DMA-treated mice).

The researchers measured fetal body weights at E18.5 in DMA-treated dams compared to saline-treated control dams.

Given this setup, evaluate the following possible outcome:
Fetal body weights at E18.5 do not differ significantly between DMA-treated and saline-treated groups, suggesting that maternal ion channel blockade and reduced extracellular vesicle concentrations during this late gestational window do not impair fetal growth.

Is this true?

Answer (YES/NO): NO